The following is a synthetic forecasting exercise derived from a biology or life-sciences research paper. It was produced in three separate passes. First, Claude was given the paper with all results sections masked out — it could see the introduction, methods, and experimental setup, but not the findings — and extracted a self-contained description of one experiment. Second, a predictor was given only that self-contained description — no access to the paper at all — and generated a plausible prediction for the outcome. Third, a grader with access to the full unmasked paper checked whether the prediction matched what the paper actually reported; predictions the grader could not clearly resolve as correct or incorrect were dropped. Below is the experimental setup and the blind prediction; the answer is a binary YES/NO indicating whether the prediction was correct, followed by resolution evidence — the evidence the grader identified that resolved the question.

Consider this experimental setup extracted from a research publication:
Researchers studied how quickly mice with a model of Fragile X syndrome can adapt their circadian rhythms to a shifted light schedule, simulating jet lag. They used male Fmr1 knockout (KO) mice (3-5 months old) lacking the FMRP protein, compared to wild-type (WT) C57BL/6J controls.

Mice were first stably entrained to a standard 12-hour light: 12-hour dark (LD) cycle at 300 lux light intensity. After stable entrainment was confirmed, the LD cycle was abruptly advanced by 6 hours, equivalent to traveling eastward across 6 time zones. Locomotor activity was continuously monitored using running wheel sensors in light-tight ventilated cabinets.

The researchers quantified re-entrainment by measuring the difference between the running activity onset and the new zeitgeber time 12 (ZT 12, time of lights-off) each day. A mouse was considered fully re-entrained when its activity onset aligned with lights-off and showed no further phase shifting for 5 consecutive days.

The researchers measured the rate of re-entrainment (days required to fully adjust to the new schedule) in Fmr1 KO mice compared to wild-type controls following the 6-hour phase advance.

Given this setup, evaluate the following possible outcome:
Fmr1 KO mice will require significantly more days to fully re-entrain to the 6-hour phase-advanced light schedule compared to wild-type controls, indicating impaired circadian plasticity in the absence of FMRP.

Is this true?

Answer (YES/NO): YES